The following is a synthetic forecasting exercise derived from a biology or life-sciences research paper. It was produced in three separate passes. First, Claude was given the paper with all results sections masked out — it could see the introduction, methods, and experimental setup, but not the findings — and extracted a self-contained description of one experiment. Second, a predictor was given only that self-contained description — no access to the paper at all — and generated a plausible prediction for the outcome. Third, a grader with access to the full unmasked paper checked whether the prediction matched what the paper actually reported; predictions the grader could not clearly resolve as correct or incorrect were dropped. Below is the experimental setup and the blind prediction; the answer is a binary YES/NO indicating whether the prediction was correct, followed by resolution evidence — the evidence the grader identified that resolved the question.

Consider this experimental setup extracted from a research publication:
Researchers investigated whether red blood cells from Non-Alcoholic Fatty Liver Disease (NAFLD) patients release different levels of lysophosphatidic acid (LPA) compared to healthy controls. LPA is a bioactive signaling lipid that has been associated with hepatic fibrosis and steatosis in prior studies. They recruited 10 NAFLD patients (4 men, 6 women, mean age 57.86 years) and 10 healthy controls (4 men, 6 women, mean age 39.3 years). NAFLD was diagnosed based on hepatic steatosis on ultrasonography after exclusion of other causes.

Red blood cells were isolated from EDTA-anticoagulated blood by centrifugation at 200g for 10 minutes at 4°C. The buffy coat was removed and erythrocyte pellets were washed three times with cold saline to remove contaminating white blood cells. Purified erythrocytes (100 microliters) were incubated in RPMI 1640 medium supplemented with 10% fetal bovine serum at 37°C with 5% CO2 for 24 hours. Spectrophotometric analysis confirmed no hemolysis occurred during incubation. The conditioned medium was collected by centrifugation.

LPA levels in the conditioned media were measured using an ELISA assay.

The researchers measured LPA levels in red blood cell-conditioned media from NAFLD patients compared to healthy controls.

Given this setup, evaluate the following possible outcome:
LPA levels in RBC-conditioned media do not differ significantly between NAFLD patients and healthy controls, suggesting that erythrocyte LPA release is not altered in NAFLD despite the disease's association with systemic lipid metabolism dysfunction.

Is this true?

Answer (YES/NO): YES